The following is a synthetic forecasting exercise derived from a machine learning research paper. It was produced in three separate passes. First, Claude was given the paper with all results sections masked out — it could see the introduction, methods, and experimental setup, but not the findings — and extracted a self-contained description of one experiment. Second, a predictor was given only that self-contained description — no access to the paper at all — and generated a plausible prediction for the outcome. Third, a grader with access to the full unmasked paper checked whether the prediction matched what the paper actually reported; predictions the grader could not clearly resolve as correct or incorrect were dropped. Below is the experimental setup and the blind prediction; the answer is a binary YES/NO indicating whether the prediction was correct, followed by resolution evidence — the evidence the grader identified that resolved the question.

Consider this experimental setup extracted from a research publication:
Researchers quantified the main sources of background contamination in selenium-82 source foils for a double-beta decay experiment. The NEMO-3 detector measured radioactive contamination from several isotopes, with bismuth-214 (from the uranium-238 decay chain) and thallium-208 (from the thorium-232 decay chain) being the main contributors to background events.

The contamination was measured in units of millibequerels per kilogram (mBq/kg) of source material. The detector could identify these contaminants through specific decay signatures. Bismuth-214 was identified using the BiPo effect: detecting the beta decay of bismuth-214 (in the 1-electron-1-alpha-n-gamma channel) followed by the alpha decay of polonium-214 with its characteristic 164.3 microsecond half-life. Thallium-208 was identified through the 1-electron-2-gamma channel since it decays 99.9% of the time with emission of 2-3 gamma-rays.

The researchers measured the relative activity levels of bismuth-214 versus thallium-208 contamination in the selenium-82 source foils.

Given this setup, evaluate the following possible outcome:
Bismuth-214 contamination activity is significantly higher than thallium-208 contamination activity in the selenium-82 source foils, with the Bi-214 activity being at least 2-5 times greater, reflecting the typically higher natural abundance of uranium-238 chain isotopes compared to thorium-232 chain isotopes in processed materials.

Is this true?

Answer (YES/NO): YES